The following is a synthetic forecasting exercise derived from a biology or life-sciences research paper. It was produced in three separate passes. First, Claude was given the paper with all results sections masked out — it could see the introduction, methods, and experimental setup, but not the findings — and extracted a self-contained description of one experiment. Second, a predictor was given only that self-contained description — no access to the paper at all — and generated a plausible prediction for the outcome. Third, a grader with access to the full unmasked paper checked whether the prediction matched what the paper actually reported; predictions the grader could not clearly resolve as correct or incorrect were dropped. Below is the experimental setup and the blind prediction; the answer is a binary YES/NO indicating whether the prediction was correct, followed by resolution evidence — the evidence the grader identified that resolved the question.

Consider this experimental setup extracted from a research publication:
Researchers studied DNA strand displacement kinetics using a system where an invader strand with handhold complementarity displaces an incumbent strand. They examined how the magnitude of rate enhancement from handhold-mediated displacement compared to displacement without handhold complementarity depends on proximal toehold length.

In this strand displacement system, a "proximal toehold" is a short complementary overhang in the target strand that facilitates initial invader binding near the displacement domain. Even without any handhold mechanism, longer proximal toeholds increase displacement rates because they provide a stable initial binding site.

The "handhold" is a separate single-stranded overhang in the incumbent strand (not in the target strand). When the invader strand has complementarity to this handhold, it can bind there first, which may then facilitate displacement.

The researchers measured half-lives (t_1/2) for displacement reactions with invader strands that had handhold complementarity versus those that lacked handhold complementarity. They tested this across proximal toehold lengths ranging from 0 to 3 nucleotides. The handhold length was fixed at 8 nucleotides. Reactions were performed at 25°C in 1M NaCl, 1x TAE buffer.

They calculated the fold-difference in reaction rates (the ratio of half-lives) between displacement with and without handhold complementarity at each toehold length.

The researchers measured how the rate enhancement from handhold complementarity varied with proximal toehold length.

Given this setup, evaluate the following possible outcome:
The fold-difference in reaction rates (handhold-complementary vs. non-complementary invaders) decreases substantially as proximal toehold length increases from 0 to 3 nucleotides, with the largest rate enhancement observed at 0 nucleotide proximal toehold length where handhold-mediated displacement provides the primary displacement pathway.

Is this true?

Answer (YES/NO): YES